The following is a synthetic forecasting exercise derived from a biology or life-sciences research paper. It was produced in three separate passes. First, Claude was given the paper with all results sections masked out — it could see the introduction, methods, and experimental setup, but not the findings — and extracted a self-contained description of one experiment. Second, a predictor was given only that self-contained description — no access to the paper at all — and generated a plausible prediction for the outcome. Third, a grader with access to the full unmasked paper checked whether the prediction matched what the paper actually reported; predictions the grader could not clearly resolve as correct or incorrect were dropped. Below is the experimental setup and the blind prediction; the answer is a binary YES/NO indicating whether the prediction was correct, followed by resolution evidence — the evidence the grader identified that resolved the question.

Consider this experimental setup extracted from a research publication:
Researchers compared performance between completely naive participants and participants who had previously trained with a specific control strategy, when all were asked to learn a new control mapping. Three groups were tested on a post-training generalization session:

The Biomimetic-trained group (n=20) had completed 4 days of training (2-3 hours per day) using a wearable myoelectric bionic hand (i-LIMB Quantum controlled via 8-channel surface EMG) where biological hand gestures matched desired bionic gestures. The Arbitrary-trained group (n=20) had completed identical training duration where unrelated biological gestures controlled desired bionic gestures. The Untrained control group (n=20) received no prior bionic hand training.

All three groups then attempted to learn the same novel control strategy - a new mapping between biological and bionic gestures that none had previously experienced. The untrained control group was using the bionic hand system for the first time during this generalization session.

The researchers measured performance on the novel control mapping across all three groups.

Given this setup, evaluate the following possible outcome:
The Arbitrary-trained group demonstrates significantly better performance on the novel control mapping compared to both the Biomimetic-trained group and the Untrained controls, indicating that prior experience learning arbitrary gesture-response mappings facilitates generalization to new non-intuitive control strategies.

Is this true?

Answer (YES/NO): YES